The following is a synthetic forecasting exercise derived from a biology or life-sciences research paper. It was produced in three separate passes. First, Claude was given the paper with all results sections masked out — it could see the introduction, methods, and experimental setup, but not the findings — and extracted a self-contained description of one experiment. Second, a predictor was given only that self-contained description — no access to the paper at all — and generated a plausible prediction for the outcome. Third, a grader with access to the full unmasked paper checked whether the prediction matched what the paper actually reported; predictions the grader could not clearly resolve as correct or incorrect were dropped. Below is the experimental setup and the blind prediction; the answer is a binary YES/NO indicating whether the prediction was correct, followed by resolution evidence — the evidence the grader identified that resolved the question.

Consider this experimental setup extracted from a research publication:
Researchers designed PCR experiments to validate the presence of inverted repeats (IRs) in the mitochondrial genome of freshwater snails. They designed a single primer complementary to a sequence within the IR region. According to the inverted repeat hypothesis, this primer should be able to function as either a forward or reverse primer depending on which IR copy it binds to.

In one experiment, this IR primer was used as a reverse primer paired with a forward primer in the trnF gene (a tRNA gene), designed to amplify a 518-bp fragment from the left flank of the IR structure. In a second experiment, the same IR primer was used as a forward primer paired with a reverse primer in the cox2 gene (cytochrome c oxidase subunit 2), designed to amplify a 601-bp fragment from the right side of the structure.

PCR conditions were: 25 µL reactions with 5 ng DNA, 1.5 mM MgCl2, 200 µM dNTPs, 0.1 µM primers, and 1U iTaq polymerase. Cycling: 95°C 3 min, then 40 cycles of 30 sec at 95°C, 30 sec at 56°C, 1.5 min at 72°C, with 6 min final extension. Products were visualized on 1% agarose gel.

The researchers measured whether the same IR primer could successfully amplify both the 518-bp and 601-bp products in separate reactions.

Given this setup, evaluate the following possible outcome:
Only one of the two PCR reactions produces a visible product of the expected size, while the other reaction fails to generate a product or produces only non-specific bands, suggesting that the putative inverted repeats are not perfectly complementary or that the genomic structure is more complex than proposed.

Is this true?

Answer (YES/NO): NO